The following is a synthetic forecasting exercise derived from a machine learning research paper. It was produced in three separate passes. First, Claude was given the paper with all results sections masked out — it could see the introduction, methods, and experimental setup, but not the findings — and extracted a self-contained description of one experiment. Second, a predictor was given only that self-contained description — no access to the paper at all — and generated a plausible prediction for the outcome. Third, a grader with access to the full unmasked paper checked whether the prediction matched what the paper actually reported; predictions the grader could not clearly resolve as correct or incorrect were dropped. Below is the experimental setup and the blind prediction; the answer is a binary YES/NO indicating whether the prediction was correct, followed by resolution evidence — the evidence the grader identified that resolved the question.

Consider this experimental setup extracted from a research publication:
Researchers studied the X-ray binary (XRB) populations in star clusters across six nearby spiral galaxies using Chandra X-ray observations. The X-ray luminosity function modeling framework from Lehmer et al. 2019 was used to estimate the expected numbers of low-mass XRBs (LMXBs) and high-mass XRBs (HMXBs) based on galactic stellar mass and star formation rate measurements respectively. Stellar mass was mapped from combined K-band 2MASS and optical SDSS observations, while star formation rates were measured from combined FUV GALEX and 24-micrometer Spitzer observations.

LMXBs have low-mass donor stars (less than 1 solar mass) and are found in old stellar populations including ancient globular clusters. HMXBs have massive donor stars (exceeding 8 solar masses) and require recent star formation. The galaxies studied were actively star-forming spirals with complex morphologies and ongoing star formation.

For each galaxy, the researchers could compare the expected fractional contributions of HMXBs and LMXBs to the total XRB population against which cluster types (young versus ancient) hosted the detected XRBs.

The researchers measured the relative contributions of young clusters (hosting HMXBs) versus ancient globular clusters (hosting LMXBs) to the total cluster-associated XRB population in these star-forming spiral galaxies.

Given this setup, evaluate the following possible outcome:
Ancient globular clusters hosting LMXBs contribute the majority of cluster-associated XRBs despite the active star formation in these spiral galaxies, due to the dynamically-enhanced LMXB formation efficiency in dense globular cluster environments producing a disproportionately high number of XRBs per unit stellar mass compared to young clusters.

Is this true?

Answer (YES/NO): YES